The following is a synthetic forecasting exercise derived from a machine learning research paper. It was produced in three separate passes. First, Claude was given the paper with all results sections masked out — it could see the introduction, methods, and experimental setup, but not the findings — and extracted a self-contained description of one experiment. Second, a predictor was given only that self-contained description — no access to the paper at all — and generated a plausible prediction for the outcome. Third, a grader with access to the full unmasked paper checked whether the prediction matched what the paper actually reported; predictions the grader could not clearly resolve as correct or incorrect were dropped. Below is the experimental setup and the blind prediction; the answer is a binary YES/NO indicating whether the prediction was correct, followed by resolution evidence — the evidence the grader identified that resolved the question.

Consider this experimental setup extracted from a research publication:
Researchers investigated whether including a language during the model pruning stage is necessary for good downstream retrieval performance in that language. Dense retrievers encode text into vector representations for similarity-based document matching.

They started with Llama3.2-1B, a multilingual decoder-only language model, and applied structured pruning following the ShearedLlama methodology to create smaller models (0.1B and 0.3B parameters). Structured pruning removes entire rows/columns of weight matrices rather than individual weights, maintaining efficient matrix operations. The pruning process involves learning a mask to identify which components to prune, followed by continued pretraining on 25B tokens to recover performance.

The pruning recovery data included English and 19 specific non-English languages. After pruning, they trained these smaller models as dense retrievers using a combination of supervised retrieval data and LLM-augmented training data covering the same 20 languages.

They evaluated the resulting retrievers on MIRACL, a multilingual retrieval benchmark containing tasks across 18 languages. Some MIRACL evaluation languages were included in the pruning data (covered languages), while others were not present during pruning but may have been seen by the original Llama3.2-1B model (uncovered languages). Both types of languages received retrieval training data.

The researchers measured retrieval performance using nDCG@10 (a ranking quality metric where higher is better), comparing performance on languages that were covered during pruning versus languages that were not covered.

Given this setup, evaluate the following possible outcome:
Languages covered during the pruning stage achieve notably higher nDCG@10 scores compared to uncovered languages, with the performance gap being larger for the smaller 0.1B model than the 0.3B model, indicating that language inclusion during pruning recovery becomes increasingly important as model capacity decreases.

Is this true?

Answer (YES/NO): NO